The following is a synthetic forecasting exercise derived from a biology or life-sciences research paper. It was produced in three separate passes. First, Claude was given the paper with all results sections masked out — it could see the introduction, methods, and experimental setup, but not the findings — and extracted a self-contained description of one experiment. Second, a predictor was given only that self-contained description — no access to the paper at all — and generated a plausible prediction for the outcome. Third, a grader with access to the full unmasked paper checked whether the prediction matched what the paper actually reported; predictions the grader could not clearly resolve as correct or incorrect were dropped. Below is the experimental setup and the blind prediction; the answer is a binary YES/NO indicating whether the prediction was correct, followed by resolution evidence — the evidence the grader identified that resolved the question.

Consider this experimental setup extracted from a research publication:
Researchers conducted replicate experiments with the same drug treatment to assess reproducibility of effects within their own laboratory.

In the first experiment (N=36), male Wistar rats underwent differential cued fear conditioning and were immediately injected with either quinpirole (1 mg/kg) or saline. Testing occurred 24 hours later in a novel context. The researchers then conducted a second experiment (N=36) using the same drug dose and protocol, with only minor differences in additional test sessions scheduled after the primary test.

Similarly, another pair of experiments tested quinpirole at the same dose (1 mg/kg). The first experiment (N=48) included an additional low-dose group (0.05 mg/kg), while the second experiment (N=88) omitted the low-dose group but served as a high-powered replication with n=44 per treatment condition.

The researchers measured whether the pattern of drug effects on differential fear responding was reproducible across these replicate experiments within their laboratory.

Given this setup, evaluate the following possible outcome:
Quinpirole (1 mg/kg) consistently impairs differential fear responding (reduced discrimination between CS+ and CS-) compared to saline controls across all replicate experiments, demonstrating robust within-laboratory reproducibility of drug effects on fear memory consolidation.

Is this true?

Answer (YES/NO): NO